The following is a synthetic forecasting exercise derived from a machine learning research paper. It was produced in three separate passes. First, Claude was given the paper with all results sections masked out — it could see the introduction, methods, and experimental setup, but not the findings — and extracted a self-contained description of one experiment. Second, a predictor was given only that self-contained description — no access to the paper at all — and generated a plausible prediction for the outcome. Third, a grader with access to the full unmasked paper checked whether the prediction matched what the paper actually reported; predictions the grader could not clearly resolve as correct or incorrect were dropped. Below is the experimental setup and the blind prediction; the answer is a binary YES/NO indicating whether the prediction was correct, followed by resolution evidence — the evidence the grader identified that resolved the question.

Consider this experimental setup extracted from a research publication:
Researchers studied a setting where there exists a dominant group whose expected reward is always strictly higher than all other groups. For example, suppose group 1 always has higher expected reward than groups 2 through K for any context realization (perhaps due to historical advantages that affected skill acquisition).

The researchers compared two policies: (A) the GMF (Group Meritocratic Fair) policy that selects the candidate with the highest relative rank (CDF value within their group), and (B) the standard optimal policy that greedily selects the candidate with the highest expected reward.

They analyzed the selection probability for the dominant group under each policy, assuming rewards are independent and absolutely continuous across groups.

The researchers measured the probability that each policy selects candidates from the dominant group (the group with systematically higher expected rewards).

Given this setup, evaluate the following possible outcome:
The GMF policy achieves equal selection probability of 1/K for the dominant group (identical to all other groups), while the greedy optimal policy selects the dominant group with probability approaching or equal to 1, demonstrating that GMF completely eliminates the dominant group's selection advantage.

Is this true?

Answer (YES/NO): YES